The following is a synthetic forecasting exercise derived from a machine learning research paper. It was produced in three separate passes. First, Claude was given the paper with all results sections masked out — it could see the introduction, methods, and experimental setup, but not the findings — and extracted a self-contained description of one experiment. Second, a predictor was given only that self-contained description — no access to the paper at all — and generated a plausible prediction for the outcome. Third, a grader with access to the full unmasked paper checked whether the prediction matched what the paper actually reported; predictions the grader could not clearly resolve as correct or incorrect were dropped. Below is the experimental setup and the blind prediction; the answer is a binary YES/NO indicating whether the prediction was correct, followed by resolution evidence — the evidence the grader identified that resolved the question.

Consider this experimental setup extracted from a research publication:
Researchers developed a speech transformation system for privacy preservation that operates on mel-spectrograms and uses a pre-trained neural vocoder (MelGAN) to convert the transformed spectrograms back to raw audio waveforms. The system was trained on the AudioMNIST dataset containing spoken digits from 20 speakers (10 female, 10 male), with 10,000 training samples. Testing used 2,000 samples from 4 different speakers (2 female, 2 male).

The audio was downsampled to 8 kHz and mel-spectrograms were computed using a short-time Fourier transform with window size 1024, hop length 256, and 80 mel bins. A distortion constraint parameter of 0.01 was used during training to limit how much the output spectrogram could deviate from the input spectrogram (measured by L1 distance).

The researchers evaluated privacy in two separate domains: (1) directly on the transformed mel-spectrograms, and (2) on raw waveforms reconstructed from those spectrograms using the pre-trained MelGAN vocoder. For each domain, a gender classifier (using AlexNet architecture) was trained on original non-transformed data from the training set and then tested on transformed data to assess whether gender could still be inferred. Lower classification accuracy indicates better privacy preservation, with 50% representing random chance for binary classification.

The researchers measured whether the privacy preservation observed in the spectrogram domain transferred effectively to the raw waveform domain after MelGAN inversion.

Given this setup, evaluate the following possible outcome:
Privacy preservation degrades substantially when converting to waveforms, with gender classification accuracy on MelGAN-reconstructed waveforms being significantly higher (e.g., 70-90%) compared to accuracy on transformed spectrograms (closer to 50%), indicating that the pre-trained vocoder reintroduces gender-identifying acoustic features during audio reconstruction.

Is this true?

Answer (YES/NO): NO